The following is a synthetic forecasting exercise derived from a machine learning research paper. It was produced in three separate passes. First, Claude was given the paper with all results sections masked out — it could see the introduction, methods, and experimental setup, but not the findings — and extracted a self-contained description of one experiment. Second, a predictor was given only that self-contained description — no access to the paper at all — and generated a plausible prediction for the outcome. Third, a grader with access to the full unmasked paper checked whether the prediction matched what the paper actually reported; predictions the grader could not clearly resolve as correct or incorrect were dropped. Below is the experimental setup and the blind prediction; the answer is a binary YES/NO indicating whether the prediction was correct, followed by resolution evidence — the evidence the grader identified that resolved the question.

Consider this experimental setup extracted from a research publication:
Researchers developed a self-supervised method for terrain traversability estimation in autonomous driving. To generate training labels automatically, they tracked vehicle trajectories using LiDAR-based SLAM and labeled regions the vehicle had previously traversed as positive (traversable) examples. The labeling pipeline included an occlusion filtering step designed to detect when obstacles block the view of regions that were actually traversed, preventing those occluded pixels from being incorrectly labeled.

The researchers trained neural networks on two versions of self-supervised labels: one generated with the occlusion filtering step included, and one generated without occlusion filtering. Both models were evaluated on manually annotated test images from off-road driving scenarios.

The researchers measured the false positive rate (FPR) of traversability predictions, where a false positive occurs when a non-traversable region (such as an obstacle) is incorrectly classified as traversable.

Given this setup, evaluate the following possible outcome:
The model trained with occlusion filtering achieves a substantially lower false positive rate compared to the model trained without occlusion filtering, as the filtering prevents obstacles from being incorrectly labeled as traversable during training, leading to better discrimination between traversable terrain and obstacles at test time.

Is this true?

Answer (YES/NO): YES